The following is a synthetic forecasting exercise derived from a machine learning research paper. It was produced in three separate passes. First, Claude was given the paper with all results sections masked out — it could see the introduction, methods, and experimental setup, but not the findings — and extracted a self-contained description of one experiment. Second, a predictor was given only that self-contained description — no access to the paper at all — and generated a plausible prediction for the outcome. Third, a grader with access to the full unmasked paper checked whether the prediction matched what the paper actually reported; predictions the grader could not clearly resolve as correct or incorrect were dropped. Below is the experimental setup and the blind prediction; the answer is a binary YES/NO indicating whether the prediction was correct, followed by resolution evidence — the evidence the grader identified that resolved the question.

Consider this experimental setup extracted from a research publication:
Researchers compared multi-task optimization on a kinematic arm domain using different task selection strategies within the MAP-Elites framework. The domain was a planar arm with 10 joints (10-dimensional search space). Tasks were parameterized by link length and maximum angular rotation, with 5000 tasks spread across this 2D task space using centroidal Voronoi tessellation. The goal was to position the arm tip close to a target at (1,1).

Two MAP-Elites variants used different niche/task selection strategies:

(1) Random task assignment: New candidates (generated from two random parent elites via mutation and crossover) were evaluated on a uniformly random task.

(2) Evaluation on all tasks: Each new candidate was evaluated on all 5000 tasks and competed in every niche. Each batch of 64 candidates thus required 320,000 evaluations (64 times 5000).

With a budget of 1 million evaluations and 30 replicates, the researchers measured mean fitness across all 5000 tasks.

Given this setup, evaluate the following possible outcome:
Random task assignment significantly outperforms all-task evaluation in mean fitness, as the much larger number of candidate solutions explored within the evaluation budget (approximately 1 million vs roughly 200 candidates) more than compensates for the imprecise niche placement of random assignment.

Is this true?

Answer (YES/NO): YES